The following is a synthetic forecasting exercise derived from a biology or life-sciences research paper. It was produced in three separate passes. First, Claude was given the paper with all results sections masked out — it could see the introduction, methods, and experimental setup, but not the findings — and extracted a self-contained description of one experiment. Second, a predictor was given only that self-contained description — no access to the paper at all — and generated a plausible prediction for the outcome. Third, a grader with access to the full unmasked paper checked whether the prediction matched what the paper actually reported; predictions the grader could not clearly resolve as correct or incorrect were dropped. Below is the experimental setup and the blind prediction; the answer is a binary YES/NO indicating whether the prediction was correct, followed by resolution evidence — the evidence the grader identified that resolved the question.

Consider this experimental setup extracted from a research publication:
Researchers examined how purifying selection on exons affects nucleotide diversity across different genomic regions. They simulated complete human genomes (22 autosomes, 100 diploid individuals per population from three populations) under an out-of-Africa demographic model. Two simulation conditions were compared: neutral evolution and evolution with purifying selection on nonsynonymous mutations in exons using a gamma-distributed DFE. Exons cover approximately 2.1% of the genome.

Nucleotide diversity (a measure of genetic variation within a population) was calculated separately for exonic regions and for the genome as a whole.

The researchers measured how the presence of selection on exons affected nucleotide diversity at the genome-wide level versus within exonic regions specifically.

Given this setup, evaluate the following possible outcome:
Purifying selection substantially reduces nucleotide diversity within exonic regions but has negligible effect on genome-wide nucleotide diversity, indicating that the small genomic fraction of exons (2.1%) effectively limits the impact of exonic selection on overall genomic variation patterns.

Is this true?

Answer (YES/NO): NO